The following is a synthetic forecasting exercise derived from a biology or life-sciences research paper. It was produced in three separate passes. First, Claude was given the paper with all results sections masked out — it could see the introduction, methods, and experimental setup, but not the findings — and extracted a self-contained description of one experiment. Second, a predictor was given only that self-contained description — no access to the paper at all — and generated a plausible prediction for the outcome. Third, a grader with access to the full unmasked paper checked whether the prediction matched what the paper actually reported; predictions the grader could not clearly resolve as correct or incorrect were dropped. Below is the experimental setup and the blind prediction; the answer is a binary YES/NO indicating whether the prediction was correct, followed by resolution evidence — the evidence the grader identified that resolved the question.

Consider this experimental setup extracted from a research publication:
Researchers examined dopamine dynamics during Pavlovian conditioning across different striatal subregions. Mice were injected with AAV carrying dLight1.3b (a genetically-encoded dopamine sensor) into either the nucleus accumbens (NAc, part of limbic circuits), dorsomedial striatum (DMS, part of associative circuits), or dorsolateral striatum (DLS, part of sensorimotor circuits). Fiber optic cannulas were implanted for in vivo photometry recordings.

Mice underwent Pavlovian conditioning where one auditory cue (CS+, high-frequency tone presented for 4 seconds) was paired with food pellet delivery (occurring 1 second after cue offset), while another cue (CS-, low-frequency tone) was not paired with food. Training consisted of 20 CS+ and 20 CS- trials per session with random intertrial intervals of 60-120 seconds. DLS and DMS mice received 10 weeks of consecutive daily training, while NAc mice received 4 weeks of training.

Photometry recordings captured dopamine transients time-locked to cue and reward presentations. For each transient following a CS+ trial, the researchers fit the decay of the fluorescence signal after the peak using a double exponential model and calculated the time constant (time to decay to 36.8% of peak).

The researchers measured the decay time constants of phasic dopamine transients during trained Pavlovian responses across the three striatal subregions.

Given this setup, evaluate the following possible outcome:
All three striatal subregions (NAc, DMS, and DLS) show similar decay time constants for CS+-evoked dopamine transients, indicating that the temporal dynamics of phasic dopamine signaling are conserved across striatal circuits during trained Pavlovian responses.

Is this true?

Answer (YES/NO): NO